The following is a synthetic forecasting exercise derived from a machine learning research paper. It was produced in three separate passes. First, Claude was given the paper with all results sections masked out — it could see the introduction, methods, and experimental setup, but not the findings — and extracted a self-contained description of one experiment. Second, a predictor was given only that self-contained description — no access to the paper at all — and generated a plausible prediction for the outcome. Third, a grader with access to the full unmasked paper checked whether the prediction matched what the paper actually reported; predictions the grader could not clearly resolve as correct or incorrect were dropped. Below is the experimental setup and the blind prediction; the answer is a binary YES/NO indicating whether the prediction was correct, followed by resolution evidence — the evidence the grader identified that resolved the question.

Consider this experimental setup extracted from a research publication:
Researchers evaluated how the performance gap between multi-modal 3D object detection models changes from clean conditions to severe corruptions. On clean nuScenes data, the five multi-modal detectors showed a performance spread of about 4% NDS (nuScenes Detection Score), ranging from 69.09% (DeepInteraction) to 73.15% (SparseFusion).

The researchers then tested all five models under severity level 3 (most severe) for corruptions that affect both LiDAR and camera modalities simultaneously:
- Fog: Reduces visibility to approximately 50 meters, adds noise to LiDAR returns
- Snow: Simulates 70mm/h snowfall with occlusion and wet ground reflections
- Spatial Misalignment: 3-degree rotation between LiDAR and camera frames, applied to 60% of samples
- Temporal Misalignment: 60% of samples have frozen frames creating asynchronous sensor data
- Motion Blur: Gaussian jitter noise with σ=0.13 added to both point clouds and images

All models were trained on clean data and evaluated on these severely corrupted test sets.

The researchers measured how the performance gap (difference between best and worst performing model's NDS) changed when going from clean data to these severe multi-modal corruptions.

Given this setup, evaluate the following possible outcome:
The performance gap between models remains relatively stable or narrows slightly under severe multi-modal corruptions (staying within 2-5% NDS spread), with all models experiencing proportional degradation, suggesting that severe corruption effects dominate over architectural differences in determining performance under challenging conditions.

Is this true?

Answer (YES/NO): NO